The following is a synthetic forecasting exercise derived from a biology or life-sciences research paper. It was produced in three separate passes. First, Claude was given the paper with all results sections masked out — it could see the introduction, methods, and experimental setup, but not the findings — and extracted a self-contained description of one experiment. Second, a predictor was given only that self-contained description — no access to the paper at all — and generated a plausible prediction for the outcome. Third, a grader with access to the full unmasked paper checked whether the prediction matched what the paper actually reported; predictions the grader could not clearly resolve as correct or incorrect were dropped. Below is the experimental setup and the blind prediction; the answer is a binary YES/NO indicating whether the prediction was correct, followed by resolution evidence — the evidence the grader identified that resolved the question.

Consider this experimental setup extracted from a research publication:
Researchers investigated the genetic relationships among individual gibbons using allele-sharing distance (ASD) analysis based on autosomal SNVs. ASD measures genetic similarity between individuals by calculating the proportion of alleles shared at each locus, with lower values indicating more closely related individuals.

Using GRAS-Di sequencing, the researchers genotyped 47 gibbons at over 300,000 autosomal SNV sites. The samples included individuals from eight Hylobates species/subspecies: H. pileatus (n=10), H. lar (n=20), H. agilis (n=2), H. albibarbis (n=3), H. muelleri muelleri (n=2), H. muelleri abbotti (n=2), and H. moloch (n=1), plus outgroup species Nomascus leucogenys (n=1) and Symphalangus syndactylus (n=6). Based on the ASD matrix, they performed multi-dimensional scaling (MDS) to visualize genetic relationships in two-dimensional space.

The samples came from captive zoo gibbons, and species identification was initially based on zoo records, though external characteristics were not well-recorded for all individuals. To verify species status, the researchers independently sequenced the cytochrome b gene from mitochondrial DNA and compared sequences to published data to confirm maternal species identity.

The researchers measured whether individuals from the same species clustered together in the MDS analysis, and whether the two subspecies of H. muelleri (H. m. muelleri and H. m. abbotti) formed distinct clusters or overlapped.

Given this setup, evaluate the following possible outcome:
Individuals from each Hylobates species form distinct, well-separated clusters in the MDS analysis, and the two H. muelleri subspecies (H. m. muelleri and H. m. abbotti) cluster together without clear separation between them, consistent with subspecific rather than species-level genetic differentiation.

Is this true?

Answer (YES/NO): NO